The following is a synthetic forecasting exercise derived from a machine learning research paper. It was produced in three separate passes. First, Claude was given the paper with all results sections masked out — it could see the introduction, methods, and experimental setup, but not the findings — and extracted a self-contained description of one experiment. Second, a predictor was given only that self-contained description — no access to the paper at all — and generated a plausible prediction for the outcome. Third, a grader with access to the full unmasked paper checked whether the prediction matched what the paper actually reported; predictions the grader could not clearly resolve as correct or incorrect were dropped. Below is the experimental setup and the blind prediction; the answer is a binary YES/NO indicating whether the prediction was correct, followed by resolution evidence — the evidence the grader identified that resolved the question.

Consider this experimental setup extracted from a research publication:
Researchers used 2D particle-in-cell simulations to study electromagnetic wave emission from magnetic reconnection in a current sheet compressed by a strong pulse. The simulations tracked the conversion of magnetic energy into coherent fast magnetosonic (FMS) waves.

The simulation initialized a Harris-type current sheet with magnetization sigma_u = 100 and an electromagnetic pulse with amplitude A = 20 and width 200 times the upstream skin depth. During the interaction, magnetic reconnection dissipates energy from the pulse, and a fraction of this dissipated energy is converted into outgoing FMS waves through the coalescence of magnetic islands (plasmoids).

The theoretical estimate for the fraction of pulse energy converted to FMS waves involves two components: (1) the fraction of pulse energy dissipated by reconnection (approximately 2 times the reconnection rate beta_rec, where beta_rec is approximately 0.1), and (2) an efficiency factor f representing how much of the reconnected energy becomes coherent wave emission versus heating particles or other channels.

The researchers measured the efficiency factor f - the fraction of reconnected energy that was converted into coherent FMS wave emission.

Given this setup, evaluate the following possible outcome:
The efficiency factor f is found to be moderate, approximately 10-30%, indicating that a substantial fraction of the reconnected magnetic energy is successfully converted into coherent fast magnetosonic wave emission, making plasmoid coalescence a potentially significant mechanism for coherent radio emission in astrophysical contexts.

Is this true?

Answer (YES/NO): NO